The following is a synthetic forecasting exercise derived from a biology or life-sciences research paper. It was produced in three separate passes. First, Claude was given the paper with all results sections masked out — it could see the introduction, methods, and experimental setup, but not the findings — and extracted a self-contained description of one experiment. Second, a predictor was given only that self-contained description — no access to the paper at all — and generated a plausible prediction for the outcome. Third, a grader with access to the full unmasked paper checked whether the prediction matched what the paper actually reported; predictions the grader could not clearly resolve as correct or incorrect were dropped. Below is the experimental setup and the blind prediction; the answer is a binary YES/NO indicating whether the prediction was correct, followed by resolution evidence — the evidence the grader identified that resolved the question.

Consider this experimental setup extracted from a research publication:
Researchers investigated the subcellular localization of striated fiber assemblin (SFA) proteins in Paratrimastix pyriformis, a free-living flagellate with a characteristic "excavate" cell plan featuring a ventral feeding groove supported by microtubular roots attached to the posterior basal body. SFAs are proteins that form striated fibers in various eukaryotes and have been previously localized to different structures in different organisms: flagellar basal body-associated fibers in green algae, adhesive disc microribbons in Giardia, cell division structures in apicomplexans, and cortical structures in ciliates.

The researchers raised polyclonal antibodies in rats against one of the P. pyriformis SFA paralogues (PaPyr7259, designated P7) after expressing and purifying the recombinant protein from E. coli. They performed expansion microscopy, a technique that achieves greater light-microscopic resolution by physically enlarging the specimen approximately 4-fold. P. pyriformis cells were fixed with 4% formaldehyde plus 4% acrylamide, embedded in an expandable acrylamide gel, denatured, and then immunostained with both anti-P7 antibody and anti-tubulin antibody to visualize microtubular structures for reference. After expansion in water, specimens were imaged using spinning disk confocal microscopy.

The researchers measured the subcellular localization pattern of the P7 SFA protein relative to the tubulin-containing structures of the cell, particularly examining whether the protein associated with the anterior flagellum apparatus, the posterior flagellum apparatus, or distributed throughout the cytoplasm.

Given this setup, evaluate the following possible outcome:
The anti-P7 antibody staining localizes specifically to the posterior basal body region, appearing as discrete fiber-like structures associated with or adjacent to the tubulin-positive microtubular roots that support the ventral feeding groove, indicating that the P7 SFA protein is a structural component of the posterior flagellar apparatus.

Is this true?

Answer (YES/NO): YES